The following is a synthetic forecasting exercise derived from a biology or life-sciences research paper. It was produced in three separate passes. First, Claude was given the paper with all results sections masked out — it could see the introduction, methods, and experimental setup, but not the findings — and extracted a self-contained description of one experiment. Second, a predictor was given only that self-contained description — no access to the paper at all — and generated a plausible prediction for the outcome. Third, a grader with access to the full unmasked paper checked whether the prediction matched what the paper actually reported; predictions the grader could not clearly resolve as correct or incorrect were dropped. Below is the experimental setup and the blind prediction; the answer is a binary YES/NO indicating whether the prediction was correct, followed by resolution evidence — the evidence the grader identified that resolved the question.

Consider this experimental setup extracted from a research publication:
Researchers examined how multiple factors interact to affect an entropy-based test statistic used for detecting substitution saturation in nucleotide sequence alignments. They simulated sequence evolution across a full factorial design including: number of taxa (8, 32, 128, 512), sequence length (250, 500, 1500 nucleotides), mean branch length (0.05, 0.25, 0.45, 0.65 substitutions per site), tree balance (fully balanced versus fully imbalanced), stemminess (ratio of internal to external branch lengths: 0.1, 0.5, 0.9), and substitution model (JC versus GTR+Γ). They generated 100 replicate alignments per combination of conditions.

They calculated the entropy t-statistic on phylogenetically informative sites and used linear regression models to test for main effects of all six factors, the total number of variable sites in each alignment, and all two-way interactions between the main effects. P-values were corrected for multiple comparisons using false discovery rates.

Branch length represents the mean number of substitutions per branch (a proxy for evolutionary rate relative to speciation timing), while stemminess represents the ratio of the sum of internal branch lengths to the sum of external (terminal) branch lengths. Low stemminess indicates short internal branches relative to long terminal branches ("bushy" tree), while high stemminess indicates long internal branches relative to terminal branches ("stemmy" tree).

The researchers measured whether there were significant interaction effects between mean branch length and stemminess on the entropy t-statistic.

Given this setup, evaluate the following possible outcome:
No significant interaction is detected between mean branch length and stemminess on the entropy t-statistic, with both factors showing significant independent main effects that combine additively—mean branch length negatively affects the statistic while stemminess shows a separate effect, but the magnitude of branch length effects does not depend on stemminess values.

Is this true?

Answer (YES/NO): NO